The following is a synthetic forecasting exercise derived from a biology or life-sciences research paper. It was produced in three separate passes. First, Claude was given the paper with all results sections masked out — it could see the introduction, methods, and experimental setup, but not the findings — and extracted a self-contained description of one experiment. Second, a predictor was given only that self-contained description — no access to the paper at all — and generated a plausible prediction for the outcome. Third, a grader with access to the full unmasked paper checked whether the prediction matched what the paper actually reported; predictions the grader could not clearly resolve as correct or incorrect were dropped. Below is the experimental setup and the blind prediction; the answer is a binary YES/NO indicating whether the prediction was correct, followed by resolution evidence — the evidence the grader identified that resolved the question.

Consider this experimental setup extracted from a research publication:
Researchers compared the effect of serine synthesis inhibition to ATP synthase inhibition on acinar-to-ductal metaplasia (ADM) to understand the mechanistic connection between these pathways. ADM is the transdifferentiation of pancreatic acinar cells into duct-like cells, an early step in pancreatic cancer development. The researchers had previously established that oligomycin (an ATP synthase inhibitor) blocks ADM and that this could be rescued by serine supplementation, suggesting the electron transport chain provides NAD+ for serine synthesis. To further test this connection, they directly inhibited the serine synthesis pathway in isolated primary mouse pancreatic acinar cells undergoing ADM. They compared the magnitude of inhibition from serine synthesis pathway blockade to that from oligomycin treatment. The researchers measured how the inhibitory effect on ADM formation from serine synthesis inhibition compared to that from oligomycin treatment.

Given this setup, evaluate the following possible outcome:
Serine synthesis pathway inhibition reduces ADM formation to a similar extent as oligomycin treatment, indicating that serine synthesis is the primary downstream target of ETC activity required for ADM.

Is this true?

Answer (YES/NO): YES